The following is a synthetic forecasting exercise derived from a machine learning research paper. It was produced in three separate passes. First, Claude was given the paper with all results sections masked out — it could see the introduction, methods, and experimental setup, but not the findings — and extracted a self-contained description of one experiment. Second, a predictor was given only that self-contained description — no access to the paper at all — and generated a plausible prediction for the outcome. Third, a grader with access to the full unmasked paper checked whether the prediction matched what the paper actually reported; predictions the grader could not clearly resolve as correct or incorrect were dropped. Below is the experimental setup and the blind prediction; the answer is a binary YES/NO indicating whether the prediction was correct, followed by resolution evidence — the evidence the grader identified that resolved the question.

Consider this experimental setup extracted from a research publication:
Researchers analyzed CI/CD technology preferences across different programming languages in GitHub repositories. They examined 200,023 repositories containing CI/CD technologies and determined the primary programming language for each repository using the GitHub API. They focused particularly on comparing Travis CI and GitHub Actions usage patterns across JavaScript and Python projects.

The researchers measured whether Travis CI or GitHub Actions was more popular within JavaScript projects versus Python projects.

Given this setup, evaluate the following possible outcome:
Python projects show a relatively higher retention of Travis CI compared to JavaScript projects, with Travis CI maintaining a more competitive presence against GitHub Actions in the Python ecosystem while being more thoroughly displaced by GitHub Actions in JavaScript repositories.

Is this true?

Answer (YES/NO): NO